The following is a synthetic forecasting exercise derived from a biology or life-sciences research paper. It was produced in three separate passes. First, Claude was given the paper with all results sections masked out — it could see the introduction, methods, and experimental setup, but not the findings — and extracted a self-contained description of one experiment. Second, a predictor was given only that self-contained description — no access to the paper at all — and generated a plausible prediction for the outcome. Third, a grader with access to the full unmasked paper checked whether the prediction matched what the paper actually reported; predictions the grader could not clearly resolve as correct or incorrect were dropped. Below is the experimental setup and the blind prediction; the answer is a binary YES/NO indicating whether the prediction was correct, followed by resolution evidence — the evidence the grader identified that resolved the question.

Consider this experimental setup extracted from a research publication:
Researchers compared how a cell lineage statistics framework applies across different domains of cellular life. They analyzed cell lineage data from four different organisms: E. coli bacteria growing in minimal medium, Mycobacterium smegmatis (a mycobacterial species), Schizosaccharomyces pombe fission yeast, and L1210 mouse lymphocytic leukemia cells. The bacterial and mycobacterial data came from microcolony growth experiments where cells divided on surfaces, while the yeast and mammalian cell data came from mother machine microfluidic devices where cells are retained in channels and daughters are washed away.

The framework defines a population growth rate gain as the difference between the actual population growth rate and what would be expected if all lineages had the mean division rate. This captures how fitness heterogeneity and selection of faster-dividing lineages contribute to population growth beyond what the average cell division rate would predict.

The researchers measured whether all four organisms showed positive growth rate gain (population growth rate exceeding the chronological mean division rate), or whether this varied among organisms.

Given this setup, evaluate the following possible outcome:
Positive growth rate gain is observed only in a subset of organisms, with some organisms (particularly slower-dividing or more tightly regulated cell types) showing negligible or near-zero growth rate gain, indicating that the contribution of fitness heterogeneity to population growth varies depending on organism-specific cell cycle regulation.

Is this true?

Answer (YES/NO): NO